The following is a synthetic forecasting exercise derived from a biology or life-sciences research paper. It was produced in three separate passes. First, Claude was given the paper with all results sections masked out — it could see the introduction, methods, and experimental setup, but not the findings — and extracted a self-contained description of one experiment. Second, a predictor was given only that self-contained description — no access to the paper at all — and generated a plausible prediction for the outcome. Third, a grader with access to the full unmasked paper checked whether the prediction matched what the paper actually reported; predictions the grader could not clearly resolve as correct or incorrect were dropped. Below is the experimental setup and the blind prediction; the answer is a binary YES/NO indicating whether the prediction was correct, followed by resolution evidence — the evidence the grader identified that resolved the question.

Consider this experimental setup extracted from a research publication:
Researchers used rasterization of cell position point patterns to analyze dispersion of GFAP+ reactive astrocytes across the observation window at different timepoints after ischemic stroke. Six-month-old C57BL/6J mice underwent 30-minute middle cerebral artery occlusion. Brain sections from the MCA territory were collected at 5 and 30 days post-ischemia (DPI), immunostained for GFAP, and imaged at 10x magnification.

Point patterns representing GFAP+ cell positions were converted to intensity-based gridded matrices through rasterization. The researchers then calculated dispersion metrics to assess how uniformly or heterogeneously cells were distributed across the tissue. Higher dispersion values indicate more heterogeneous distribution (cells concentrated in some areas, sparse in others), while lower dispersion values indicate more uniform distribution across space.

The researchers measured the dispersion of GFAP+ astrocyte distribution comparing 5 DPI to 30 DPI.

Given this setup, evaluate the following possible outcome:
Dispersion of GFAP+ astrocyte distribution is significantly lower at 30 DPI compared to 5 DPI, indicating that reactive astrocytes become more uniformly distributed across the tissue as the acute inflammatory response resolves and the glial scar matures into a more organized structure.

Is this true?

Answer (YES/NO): NO